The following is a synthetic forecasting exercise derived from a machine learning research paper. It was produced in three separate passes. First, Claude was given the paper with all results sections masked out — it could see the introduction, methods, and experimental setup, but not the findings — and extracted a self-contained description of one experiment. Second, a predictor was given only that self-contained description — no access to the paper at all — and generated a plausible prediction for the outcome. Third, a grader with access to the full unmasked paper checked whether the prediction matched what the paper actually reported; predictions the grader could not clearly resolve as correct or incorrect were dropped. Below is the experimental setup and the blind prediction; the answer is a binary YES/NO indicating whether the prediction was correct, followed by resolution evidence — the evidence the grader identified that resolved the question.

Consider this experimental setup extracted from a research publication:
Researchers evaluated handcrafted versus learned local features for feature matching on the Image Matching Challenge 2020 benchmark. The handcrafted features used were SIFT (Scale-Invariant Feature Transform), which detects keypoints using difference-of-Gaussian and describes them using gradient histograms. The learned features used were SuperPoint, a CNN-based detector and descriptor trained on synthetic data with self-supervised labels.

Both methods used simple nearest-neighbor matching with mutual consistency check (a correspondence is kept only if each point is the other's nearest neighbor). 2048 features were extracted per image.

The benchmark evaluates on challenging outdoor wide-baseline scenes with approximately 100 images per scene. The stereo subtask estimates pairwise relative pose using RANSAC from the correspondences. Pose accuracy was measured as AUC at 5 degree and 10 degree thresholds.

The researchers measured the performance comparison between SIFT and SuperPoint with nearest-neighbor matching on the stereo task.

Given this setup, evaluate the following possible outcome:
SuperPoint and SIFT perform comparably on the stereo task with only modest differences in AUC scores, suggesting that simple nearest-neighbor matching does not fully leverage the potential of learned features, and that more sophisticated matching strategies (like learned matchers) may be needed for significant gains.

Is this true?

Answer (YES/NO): NO